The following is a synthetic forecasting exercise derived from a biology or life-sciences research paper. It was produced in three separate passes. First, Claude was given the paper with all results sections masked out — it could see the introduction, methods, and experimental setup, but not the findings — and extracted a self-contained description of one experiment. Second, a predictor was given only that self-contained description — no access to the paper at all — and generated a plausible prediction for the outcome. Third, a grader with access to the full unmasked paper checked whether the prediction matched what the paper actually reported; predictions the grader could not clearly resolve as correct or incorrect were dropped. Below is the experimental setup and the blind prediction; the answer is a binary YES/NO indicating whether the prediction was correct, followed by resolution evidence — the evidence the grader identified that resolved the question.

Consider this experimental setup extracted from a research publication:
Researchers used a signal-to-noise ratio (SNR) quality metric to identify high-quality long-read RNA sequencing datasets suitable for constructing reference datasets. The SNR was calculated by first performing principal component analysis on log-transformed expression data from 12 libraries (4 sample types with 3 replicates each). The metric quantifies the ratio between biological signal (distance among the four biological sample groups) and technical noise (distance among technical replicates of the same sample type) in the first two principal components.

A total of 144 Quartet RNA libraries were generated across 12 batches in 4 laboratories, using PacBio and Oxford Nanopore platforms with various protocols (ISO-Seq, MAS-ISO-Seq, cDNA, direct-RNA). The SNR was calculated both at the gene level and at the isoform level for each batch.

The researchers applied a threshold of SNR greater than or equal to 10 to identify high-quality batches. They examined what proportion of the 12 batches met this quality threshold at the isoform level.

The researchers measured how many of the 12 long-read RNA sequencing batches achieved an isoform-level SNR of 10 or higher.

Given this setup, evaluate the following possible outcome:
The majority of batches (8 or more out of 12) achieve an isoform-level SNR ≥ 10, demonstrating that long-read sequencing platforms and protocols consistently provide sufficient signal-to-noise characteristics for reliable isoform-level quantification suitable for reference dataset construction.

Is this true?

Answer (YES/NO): NO